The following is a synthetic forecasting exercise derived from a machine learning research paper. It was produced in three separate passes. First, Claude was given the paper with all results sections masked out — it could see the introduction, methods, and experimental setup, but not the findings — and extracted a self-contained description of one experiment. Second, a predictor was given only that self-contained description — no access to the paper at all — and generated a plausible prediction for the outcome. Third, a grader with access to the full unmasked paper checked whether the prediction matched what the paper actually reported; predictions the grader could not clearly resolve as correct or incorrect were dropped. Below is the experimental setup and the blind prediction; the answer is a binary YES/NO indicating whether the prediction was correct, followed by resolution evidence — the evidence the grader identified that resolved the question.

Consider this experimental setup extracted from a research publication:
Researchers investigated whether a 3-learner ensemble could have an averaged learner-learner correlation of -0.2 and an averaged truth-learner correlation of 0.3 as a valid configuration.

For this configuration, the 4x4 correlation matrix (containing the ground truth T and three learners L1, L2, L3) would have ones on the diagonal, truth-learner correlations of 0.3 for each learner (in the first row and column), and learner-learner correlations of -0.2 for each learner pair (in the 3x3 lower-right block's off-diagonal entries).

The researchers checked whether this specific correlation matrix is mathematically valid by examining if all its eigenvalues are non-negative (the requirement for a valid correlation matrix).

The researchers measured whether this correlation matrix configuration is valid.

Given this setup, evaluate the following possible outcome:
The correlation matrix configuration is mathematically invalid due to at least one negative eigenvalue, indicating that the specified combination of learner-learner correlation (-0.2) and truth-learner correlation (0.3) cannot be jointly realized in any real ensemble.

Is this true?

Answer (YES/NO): NO